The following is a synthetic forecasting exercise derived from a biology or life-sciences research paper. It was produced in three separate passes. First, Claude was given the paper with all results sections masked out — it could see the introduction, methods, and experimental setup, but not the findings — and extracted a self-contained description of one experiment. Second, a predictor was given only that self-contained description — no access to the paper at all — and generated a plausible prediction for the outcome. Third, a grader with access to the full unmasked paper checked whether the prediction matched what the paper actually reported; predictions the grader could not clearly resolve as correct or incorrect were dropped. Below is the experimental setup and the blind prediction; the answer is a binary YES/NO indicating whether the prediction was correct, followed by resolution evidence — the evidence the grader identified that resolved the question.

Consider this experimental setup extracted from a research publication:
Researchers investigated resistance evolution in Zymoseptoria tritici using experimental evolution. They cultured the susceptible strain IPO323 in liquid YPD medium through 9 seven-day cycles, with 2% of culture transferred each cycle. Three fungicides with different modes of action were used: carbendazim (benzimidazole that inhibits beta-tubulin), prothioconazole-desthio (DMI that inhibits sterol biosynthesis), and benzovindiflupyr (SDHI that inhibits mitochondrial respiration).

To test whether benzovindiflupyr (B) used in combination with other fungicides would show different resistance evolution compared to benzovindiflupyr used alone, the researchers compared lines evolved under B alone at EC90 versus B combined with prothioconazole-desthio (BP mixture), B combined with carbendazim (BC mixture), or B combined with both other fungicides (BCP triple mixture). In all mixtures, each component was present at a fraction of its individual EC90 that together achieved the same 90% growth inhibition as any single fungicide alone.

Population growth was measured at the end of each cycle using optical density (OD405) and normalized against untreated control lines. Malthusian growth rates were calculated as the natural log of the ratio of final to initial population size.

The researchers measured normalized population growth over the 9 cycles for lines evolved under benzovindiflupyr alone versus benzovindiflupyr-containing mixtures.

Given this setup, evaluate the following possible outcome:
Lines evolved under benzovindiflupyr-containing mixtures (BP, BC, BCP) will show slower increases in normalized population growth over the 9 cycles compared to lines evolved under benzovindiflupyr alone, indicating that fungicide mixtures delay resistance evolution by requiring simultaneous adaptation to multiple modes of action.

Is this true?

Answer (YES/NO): NO